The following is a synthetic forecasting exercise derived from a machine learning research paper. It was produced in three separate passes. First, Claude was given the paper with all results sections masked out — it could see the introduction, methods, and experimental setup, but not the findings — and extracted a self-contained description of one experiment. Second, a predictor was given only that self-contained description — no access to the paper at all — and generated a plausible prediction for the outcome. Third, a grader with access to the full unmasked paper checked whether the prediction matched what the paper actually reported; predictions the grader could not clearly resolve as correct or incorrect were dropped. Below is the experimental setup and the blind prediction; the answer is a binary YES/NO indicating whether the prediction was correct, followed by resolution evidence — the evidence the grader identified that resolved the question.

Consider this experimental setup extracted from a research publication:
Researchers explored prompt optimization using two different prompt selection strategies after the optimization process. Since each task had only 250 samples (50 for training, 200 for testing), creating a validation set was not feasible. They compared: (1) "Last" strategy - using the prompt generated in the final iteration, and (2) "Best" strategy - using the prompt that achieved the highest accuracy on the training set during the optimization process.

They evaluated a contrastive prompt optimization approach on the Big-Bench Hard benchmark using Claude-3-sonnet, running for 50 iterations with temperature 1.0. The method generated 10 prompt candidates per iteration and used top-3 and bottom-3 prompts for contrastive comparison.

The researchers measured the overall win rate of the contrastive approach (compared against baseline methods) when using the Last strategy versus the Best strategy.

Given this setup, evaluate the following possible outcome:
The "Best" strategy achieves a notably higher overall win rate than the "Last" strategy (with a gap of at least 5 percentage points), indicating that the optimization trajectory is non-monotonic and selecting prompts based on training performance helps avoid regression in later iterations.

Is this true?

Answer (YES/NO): YES